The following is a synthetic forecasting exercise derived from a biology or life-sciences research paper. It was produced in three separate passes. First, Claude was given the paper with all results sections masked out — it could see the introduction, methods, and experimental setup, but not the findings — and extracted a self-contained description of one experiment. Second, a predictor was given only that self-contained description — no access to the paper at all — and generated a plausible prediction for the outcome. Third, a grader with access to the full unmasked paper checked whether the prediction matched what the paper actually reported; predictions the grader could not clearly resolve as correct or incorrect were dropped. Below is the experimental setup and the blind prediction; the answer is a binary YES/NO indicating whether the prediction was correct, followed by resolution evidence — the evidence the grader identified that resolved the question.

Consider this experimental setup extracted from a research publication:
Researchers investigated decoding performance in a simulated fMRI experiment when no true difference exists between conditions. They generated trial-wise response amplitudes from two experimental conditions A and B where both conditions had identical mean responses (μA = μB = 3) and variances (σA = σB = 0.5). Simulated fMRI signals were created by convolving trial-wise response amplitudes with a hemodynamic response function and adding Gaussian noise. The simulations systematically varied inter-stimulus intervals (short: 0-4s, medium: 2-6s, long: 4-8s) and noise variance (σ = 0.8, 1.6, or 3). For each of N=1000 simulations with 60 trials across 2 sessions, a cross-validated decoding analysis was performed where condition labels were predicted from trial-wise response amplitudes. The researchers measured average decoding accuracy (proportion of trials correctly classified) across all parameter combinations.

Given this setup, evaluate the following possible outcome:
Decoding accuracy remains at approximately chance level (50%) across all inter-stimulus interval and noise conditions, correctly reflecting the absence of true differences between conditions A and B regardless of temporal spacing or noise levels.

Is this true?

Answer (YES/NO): YES